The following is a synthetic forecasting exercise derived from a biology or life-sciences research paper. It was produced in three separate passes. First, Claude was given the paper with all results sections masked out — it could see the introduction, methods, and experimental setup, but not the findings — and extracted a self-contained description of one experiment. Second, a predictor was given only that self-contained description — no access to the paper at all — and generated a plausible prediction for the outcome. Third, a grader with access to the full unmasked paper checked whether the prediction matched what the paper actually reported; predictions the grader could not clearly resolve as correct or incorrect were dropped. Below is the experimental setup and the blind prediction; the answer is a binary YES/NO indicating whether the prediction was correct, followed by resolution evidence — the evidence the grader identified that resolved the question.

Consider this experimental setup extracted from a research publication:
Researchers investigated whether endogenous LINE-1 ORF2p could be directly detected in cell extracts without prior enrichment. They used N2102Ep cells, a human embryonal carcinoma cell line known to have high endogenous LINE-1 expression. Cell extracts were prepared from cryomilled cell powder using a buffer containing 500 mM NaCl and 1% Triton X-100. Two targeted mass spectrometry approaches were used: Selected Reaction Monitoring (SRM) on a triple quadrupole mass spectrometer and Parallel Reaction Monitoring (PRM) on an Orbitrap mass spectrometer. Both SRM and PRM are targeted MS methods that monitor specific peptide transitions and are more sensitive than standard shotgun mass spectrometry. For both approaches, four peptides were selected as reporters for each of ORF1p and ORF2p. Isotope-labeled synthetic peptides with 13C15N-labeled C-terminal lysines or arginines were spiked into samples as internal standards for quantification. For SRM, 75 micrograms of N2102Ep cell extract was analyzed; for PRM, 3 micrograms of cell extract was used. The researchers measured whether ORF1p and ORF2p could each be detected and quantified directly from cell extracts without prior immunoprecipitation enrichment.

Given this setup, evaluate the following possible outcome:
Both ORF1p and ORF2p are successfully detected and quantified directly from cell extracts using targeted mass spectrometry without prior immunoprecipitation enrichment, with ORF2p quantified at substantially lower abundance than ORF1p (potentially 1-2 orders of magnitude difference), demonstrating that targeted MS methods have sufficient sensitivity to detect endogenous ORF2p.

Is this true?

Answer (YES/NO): NO